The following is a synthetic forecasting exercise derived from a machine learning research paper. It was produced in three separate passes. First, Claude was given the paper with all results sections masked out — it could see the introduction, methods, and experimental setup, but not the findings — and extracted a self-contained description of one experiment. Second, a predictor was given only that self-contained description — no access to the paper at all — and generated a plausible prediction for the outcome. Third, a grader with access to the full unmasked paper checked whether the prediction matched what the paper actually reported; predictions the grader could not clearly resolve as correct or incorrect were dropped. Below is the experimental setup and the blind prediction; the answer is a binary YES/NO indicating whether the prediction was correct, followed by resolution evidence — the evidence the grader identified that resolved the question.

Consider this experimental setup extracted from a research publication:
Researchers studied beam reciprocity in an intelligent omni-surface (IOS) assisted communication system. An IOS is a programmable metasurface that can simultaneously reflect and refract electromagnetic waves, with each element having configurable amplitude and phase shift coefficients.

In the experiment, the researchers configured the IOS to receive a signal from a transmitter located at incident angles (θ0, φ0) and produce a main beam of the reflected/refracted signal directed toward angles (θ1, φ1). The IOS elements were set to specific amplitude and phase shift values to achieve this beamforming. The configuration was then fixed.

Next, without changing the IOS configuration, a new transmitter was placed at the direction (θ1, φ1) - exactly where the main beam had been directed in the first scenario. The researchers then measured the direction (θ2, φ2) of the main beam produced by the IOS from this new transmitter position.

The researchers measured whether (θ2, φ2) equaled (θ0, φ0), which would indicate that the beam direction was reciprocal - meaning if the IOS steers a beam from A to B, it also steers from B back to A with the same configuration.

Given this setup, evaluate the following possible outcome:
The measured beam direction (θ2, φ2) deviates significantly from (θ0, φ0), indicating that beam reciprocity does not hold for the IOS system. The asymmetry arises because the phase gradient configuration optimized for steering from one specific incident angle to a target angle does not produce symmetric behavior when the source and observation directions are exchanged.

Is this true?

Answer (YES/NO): YES